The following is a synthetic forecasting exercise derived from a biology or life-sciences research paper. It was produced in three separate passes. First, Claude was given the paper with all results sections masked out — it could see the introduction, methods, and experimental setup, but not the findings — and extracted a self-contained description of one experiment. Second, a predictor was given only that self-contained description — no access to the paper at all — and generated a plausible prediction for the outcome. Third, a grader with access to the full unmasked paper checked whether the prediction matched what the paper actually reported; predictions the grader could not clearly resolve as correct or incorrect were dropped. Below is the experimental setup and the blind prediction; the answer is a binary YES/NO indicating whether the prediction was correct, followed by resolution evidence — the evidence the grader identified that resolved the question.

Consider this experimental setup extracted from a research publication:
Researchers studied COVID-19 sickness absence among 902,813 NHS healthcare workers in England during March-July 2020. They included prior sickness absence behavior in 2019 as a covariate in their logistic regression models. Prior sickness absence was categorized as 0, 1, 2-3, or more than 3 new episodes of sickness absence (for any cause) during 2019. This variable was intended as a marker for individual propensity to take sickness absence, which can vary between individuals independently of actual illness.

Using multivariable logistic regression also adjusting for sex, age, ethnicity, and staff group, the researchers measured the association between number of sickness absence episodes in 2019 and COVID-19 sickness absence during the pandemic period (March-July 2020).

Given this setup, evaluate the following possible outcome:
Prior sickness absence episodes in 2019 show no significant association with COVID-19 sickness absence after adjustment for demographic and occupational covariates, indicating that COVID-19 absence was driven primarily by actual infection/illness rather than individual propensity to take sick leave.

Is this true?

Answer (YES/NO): NO